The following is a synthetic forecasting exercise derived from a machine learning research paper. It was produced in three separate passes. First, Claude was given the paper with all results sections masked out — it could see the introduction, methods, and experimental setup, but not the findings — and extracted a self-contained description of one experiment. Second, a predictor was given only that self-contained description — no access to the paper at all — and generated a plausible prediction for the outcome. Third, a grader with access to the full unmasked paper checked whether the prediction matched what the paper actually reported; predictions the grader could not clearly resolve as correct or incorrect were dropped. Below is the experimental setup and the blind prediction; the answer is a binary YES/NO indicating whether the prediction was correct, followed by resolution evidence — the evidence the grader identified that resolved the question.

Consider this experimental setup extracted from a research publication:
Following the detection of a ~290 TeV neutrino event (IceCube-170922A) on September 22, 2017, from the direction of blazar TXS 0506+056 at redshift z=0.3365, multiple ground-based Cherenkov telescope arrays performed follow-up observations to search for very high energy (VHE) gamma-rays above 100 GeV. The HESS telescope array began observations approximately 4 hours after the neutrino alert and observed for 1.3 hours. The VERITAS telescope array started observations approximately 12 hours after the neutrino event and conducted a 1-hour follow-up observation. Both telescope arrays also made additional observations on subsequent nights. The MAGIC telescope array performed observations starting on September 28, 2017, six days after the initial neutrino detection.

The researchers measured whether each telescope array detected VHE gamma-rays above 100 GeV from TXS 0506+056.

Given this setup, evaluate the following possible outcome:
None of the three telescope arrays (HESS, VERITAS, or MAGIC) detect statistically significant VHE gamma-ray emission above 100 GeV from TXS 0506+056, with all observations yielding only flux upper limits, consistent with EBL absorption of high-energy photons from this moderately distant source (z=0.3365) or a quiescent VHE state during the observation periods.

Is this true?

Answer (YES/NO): NO